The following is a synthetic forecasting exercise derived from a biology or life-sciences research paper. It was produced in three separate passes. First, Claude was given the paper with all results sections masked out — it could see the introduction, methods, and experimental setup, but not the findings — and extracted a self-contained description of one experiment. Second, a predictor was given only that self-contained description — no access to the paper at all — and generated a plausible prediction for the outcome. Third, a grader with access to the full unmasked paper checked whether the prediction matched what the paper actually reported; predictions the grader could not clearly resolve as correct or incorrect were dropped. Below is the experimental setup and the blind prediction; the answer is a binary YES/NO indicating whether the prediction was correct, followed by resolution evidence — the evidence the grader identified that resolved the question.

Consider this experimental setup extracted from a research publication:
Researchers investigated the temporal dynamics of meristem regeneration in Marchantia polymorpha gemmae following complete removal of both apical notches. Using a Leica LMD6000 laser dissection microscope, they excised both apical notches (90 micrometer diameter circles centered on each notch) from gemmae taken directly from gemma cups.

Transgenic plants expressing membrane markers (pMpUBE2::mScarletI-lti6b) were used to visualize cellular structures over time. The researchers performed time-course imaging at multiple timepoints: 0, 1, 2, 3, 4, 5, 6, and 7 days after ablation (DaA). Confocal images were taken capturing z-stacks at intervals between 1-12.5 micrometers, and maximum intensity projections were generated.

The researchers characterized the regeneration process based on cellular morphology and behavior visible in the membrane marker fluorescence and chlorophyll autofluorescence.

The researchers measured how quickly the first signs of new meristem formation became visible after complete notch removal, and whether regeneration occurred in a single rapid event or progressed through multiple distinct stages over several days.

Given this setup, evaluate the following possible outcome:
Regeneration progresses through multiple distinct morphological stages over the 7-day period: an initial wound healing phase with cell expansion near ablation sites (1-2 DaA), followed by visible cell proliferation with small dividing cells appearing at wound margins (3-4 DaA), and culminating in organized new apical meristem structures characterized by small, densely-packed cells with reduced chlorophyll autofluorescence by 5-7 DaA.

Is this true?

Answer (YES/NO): NO